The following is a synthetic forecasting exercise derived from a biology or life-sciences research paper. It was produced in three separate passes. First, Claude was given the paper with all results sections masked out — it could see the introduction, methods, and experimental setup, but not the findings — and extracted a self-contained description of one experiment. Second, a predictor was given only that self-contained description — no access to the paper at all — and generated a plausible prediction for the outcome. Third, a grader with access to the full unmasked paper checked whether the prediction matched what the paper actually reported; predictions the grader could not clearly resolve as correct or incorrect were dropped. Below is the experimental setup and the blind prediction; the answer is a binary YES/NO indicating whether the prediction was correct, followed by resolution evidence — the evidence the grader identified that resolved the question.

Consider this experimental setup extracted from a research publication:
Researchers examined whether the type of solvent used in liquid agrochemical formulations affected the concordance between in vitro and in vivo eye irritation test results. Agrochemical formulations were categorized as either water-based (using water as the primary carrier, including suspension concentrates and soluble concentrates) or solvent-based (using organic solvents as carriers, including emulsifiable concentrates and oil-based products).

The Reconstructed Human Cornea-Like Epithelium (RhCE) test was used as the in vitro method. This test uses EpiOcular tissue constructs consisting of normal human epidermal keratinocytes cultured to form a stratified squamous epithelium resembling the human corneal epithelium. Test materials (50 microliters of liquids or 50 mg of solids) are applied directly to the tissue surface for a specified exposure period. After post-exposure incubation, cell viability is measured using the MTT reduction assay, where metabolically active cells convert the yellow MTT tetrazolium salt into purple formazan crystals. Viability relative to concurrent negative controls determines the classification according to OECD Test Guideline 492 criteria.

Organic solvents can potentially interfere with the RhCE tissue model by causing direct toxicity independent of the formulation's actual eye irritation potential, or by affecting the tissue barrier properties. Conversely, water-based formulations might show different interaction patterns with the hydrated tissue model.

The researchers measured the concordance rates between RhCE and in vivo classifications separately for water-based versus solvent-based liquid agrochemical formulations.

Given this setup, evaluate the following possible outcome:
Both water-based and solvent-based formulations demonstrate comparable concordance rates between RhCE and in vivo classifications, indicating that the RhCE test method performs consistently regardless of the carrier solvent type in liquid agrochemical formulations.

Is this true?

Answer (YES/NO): NO